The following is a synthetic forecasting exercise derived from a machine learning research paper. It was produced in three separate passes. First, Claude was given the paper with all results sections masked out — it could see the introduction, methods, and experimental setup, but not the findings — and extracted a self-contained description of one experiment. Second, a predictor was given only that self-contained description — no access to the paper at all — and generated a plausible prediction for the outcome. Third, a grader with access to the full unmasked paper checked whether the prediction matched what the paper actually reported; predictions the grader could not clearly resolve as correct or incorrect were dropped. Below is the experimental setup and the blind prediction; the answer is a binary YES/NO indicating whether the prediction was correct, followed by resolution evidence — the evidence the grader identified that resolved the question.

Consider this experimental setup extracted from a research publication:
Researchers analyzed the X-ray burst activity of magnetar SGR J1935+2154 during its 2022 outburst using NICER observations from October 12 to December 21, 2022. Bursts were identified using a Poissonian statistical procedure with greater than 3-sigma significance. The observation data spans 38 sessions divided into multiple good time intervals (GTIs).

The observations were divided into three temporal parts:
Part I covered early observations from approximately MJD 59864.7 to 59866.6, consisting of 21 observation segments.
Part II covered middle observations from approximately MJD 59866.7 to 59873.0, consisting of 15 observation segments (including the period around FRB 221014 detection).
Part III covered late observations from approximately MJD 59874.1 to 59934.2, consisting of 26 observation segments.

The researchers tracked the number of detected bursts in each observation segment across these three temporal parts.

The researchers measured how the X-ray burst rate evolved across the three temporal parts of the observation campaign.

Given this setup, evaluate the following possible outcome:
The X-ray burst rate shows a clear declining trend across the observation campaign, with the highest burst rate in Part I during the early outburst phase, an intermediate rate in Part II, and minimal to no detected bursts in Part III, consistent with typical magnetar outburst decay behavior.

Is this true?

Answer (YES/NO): NO